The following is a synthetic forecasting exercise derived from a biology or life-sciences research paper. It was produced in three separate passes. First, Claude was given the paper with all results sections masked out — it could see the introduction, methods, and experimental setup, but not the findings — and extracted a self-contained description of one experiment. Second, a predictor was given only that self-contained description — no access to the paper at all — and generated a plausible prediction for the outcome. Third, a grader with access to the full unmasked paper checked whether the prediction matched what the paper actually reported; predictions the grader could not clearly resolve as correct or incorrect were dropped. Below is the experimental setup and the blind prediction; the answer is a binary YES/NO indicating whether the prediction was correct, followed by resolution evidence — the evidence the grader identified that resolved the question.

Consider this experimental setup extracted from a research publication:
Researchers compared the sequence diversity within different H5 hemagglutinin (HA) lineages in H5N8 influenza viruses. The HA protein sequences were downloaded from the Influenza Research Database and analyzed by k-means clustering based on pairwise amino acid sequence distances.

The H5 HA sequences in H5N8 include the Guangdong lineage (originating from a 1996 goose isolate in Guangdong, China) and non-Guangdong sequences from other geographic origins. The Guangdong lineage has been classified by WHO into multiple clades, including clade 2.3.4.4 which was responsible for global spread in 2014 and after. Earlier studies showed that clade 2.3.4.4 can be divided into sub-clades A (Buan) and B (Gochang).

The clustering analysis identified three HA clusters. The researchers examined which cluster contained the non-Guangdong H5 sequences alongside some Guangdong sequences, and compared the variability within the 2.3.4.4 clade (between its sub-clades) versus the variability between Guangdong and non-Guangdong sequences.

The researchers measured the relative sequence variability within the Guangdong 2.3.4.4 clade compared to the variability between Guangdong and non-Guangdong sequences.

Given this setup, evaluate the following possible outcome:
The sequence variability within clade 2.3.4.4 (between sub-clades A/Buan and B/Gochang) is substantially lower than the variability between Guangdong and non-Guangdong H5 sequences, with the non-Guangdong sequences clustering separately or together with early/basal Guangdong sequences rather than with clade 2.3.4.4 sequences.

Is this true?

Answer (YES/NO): NO